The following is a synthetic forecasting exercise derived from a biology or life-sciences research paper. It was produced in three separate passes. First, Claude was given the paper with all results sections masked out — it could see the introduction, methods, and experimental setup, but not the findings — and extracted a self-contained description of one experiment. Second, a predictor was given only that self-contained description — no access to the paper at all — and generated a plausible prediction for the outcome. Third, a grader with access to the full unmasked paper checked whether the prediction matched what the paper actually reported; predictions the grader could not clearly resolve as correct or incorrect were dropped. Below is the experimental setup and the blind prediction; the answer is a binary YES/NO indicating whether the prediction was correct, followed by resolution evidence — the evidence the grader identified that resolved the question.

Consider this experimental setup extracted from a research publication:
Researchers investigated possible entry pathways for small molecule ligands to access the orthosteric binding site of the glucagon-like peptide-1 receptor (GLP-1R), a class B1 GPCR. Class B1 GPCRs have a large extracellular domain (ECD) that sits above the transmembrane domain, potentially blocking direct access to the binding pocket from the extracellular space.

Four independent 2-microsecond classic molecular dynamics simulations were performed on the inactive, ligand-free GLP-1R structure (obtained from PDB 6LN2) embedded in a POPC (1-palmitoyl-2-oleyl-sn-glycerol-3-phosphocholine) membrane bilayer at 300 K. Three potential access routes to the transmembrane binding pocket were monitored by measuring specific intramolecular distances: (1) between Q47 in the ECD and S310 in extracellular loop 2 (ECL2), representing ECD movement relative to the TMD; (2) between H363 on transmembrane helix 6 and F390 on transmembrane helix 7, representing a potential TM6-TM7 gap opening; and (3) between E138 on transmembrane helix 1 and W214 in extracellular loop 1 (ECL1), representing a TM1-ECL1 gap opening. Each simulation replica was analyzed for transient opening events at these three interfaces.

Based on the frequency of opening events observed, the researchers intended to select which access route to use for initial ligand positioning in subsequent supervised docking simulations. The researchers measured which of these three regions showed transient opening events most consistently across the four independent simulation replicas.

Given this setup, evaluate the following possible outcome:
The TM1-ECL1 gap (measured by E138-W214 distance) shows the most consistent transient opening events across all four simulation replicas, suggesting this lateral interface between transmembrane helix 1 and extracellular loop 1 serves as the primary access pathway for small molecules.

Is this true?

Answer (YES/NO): YES